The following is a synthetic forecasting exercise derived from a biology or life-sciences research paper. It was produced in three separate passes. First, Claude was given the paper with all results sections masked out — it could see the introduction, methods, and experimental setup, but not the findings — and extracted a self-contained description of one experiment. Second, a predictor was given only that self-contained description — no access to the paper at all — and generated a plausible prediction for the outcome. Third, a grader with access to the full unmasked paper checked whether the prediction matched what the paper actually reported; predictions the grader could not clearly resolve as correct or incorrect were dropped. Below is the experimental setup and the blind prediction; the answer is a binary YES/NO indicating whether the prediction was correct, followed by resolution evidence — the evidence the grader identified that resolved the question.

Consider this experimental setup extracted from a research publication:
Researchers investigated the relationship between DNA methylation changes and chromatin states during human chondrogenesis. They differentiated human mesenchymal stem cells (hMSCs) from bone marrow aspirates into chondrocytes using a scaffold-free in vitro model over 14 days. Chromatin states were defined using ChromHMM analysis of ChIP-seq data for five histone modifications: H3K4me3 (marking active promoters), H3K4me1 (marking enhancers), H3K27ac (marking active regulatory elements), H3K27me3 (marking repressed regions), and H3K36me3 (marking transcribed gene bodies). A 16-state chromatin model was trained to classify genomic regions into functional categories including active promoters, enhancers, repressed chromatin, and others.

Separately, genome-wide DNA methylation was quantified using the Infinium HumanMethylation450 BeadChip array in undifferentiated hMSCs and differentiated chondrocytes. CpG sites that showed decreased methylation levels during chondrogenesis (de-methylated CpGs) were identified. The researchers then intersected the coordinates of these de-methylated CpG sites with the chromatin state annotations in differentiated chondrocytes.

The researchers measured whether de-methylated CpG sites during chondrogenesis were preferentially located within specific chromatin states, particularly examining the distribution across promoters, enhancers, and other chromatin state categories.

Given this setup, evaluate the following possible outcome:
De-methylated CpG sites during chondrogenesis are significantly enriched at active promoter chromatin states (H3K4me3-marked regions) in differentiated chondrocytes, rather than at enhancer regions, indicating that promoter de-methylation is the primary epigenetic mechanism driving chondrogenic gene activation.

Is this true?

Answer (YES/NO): NO